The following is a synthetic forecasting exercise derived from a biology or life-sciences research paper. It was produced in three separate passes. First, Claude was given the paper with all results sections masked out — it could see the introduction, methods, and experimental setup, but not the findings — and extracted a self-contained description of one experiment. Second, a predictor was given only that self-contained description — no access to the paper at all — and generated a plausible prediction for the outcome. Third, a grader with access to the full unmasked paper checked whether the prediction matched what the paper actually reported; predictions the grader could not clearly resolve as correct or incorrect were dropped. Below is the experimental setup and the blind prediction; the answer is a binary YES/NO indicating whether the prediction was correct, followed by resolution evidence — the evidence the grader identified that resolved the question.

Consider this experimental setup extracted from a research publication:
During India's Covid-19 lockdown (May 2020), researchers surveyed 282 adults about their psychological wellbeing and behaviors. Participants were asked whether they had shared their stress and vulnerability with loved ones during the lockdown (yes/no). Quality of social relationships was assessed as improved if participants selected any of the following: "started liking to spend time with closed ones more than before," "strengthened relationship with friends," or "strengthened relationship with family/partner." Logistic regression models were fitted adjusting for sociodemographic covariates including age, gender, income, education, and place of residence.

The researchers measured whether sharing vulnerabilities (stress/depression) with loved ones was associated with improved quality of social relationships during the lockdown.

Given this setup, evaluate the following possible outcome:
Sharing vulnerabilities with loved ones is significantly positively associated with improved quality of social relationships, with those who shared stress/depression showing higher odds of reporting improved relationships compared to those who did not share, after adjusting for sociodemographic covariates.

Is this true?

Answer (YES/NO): YES